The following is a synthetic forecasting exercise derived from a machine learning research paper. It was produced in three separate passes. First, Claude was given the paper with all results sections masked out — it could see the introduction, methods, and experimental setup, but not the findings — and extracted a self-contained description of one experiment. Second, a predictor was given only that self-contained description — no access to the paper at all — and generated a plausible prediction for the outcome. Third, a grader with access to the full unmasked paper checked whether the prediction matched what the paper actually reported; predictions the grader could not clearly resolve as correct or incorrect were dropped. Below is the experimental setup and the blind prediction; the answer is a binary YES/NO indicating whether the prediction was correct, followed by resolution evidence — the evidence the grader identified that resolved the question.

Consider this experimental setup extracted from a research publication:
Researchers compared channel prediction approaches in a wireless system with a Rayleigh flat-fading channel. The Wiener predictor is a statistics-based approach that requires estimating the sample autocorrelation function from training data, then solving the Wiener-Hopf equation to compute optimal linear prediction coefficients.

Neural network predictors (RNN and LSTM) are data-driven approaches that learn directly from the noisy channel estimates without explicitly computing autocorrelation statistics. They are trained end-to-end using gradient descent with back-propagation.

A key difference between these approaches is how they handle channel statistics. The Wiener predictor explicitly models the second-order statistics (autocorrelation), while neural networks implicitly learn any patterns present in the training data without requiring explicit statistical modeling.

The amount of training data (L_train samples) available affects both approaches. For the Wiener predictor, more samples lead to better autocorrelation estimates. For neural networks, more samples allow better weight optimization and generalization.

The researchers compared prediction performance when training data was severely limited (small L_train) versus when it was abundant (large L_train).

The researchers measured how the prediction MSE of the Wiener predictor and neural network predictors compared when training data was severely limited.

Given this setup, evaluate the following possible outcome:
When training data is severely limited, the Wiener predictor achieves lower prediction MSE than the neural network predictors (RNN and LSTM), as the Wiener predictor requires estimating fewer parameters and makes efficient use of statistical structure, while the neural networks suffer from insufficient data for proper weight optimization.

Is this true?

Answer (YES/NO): NO